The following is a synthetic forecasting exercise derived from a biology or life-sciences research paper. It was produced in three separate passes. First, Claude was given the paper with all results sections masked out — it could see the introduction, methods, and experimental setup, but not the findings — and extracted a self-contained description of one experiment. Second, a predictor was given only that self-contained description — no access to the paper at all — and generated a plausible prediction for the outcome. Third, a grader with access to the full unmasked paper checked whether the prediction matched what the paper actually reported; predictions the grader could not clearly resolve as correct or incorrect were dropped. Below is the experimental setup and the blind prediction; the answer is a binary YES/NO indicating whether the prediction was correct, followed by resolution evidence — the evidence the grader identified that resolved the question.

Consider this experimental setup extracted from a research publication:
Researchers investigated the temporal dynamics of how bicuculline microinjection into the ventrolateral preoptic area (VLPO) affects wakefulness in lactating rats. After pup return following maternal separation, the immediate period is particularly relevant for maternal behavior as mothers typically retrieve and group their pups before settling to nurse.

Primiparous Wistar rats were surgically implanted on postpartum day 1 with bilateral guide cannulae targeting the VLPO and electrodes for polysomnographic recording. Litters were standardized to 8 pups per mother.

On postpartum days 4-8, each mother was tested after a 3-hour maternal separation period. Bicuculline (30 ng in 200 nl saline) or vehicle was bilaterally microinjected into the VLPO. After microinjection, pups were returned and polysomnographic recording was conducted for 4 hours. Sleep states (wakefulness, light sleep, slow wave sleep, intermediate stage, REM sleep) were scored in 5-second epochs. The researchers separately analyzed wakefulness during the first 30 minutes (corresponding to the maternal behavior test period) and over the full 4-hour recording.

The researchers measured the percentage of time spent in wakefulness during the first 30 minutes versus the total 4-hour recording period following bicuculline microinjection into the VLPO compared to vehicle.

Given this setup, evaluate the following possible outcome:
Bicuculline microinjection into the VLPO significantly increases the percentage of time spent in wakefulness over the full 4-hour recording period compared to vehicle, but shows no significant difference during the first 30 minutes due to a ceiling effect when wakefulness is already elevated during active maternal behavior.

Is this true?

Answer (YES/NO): YES